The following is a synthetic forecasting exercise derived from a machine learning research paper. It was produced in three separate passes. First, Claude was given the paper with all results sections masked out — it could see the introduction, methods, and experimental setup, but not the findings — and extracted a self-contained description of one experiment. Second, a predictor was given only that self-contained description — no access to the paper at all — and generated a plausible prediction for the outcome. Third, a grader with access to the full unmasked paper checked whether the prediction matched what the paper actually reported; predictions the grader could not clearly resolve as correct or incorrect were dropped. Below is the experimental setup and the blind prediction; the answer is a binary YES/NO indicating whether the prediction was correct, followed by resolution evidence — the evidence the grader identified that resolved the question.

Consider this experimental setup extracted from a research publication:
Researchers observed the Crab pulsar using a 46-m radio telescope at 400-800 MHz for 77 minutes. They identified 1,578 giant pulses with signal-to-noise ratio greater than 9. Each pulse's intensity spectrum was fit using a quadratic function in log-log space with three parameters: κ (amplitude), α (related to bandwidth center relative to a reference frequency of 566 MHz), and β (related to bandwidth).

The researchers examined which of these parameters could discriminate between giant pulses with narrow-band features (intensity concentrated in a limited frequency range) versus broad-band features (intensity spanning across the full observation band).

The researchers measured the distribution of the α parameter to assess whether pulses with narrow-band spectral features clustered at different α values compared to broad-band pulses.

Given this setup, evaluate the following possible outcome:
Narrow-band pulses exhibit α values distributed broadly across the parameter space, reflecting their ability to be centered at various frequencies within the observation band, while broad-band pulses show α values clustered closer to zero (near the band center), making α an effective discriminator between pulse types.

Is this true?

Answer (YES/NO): NO